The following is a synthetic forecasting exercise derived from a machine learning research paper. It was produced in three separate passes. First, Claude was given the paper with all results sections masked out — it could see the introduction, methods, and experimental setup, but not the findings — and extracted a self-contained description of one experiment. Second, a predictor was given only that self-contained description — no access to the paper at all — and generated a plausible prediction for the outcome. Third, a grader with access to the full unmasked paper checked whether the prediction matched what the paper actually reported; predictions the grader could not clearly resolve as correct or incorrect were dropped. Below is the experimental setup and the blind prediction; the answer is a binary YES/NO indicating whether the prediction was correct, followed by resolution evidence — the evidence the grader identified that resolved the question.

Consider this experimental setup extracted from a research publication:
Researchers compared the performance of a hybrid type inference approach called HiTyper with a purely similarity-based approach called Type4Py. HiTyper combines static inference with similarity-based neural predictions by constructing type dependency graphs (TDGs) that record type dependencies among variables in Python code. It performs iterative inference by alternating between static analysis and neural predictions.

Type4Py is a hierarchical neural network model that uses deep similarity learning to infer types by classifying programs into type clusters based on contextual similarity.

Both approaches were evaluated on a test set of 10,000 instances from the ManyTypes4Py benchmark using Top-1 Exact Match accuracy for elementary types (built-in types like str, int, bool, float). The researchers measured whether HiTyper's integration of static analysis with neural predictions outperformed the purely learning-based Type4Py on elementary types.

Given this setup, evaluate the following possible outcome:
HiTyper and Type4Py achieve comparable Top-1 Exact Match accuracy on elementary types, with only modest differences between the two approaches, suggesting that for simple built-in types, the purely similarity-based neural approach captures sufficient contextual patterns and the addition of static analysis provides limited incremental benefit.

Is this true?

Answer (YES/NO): YES